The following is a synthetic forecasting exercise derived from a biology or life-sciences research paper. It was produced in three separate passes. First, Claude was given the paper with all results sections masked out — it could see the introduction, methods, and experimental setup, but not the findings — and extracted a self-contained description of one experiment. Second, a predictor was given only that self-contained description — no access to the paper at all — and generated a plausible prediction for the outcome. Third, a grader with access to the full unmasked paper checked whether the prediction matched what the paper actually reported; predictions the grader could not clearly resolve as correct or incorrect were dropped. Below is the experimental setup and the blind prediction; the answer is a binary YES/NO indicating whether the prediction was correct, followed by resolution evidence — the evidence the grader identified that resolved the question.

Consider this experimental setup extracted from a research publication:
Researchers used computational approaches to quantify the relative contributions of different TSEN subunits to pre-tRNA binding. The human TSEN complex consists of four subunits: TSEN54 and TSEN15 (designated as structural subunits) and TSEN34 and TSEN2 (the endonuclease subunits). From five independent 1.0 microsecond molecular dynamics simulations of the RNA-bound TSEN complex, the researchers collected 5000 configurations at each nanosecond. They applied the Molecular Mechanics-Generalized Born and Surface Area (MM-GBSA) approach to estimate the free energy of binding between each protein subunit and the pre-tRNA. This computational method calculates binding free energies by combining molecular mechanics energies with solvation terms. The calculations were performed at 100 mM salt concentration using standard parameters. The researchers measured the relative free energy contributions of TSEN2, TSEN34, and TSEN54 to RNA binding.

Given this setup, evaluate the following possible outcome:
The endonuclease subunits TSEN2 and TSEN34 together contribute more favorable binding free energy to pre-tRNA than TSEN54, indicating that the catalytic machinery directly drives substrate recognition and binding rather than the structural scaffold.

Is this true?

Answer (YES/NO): NO